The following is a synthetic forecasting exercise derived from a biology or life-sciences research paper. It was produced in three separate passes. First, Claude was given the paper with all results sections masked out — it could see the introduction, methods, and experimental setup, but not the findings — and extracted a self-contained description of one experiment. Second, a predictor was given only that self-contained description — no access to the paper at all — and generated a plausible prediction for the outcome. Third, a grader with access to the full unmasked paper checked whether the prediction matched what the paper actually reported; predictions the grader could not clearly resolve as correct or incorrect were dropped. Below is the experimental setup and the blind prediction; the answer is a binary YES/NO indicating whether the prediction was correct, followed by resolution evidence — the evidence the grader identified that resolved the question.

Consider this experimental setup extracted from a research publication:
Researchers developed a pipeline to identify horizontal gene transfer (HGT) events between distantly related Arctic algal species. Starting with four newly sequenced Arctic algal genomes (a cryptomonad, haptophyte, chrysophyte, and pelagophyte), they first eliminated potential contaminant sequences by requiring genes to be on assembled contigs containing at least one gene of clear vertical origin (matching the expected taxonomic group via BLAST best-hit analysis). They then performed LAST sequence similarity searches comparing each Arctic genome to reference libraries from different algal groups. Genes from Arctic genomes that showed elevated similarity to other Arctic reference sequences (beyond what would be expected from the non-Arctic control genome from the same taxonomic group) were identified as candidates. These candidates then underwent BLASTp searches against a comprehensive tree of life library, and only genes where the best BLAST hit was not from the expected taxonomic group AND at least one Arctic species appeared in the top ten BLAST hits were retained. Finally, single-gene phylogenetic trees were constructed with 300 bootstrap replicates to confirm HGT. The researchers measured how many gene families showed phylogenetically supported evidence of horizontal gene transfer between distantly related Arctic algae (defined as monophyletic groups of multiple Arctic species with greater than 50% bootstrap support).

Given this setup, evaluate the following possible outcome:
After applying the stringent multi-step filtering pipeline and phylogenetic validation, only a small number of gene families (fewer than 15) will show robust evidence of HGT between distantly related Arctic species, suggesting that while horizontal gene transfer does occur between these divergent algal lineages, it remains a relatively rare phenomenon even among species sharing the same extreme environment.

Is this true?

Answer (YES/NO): NO